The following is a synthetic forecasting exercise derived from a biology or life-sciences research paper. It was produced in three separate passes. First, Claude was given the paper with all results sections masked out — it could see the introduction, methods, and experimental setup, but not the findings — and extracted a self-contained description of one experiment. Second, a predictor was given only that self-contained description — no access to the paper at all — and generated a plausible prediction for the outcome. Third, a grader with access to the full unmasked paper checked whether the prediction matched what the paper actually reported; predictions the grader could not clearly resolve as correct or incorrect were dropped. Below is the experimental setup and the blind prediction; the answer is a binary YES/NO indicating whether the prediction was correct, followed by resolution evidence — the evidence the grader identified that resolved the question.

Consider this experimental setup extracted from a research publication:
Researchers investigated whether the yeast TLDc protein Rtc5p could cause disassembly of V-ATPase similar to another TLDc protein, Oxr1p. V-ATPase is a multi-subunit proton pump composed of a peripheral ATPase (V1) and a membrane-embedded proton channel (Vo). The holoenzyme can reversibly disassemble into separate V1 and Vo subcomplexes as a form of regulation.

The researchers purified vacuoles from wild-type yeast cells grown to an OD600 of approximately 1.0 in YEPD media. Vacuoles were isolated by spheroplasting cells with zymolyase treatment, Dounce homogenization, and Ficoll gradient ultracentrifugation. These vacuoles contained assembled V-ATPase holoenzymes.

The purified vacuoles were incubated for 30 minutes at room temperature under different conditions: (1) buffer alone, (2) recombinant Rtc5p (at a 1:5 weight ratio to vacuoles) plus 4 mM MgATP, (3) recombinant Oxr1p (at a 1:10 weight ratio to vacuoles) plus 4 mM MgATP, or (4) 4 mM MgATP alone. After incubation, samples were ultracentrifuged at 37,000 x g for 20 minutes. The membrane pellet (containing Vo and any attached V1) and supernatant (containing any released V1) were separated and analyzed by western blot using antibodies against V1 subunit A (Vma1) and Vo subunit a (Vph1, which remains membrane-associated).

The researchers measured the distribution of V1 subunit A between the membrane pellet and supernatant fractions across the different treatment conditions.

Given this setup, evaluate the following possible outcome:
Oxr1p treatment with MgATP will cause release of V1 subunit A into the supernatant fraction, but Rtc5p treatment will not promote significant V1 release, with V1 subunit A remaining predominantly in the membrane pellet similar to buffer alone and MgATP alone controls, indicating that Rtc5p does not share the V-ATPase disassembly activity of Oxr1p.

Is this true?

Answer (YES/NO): YES